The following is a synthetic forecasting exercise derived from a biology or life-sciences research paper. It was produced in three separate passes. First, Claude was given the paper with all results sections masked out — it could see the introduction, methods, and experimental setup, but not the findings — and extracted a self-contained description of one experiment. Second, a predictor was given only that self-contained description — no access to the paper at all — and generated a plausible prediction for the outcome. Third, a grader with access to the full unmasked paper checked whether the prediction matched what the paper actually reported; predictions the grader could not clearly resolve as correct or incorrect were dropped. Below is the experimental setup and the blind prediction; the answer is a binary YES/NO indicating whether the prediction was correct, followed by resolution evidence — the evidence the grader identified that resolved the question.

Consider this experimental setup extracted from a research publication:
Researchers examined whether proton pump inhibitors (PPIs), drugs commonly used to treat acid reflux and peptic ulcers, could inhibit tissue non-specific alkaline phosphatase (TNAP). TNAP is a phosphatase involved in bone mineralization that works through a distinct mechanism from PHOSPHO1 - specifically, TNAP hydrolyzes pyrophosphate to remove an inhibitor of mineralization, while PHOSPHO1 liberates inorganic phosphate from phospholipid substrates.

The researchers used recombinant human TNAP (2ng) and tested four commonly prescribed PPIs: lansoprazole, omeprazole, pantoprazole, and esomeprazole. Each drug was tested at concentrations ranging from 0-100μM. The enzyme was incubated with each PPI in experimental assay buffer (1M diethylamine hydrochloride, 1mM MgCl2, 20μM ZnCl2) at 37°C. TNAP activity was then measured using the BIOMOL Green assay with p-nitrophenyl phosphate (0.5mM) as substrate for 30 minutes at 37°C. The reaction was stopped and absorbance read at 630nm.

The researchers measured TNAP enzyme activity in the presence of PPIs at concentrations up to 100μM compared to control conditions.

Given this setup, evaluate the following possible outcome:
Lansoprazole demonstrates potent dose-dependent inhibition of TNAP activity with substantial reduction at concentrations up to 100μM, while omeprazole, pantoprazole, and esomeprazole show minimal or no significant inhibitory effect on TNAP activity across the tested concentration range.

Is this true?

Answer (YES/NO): NO